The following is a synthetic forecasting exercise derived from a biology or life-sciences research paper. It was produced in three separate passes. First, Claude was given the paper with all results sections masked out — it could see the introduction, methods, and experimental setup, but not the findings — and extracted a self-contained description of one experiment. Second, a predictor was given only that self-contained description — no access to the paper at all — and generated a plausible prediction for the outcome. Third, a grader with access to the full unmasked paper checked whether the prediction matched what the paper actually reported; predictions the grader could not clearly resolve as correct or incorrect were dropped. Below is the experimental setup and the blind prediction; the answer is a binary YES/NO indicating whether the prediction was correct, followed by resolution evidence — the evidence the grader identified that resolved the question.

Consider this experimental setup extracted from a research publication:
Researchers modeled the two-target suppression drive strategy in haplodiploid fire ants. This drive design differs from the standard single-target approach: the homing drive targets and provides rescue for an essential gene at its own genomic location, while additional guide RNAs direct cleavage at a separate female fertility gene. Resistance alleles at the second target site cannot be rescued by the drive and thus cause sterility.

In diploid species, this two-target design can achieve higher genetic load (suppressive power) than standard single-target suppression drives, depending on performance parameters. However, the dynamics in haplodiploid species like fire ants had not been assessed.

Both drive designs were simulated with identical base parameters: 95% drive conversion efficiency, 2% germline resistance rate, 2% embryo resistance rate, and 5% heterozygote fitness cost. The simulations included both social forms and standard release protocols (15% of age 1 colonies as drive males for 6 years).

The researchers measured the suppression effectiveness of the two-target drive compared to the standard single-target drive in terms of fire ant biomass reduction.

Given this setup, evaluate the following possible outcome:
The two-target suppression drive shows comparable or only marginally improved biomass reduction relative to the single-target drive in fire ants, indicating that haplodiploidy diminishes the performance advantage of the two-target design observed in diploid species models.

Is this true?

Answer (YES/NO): NO